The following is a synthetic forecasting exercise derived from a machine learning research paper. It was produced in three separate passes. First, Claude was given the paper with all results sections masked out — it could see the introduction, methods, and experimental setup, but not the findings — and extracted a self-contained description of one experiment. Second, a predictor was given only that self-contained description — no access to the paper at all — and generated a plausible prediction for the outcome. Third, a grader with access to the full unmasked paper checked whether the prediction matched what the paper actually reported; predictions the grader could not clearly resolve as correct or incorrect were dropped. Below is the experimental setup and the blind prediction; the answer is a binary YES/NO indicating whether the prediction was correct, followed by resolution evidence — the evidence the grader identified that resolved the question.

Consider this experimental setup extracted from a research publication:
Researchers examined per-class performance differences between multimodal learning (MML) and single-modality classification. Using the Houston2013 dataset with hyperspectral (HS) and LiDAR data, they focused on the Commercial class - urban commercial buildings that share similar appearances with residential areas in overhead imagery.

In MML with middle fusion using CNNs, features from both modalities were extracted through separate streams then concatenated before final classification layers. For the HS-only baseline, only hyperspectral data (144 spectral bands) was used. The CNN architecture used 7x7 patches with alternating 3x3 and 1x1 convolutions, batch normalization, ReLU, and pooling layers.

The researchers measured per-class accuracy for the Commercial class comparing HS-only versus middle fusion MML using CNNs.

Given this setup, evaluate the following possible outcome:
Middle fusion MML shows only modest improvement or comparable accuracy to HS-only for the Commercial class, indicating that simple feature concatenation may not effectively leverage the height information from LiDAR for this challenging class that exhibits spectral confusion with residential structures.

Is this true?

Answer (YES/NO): NO